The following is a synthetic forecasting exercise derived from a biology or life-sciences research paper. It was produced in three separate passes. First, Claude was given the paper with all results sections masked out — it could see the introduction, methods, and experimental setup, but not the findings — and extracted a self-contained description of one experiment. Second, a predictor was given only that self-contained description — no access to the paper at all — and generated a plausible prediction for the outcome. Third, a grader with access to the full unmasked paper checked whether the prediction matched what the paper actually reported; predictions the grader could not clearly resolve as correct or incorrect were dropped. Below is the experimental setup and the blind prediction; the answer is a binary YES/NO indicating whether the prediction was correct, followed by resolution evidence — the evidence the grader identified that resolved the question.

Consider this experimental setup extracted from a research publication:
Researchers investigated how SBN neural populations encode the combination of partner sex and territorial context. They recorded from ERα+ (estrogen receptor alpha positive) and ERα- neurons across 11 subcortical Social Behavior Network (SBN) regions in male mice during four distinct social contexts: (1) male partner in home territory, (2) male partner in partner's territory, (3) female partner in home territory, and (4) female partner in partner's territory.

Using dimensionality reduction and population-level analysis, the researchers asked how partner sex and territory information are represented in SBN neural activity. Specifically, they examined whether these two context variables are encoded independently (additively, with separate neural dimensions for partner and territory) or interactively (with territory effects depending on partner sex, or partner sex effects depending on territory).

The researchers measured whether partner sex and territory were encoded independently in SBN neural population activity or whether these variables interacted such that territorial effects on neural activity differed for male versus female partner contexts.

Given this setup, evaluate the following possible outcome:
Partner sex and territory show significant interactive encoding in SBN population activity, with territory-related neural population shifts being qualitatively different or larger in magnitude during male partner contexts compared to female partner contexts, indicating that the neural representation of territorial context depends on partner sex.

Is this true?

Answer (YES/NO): YES